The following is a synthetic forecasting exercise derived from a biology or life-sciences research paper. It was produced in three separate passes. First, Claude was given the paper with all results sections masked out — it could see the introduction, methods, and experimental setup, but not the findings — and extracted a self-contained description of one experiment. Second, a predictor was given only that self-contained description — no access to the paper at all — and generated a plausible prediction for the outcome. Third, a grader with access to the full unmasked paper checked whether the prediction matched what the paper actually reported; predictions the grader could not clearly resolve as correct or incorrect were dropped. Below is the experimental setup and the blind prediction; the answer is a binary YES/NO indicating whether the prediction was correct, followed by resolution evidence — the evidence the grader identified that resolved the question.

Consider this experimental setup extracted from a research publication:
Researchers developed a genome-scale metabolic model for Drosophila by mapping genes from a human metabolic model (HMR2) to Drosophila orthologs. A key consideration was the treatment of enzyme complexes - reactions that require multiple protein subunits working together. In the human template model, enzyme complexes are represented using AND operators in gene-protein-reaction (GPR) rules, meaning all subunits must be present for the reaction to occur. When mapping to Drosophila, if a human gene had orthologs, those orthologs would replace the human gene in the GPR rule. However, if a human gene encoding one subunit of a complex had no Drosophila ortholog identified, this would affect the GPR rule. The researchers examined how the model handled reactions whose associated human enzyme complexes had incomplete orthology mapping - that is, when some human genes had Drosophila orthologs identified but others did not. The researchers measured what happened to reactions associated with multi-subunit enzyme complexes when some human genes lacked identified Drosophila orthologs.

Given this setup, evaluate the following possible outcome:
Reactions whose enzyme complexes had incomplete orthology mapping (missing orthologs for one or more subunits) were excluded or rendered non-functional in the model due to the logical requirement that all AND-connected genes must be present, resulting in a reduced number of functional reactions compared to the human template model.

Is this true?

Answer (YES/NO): NO